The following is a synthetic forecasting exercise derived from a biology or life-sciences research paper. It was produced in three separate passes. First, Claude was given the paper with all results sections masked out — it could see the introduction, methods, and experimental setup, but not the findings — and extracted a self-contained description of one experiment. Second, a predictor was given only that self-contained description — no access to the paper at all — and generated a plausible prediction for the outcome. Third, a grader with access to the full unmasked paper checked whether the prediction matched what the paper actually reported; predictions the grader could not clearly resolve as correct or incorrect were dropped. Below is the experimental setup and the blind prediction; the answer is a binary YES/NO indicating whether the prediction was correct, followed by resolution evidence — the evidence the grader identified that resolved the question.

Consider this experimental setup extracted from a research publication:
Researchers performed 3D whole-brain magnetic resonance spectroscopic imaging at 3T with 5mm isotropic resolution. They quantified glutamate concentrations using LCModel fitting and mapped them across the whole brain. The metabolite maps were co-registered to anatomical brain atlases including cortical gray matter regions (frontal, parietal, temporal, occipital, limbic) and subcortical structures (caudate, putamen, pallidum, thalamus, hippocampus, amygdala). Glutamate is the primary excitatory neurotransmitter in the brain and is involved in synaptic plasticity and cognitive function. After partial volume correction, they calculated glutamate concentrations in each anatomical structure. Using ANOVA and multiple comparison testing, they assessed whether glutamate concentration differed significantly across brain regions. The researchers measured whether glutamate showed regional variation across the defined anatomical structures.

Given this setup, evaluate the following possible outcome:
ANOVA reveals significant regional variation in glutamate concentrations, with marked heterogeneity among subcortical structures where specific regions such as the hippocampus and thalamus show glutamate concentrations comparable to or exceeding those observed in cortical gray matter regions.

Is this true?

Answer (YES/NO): NO